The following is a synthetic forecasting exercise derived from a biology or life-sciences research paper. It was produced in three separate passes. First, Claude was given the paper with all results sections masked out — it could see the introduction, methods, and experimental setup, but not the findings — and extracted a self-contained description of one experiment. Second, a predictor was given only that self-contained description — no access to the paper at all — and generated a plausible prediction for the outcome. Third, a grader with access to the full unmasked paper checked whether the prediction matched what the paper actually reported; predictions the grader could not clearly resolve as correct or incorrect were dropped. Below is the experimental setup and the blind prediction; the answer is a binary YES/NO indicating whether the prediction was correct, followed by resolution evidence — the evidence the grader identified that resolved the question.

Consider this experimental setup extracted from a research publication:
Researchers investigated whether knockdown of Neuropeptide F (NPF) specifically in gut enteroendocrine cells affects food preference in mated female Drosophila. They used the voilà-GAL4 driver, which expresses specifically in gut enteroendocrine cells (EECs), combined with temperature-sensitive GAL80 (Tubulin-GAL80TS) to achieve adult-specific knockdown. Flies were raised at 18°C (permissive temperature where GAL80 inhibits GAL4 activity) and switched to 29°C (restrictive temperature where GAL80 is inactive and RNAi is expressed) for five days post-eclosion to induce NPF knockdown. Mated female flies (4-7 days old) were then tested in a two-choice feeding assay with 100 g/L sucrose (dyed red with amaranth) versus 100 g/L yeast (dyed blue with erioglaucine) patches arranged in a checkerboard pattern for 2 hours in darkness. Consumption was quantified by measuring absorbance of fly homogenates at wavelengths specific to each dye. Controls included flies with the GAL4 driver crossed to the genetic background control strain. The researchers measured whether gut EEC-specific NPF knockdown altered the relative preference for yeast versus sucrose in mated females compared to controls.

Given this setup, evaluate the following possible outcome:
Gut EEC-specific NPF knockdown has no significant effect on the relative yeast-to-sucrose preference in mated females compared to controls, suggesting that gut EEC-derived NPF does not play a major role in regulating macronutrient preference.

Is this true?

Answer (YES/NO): NO